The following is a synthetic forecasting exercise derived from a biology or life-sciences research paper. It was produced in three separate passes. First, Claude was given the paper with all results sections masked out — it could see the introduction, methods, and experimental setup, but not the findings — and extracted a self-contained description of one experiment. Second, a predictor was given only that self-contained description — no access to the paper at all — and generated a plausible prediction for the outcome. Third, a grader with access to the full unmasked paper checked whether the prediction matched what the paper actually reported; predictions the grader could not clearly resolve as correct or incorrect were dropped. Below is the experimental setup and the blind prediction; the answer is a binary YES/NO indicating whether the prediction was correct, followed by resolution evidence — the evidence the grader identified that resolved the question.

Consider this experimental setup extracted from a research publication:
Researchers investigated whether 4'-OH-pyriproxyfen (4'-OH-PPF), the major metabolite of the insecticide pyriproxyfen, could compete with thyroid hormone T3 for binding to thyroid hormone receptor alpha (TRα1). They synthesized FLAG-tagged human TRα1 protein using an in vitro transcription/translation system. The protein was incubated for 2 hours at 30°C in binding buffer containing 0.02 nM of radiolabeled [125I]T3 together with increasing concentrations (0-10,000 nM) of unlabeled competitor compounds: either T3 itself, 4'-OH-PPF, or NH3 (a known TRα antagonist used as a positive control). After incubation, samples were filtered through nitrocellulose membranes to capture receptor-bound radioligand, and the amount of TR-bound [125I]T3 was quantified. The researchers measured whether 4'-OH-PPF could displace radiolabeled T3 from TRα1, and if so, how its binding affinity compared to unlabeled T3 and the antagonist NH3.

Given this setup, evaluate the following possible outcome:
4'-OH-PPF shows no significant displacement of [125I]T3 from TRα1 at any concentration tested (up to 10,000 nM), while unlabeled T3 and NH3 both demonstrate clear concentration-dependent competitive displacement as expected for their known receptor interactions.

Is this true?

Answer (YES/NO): NO